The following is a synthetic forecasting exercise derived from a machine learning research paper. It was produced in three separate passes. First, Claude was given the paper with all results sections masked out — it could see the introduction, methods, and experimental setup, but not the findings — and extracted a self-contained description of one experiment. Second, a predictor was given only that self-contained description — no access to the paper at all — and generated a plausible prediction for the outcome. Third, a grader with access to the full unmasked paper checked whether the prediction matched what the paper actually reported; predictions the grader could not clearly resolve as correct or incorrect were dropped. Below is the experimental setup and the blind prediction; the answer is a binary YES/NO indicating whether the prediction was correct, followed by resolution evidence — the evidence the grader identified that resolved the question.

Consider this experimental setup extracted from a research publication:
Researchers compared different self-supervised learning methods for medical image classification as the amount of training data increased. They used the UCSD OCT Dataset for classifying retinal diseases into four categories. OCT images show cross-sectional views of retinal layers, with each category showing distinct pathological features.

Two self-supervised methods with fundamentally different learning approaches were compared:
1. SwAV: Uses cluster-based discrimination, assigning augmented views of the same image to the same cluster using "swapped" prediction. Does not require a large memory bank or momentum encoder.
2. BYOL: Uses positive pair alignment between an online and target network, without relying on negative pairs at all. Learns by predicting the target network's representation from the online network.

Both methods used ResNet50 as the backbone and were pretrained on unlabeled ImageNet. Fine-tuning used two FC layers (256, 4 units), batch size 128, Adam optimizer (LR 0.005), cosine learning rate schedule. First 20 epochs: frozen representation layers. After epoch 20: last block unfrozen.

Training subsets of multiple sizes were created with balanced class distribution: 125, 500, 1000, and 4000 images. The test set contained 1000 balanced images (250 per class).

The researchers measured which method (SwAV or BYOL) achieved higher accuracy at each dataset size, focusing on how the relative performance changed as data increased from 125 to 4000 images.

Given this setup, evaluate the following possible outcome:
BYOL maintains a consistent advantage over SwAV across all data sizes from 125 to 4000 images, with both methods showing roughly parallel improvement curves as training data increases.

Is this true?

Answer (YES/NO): NO